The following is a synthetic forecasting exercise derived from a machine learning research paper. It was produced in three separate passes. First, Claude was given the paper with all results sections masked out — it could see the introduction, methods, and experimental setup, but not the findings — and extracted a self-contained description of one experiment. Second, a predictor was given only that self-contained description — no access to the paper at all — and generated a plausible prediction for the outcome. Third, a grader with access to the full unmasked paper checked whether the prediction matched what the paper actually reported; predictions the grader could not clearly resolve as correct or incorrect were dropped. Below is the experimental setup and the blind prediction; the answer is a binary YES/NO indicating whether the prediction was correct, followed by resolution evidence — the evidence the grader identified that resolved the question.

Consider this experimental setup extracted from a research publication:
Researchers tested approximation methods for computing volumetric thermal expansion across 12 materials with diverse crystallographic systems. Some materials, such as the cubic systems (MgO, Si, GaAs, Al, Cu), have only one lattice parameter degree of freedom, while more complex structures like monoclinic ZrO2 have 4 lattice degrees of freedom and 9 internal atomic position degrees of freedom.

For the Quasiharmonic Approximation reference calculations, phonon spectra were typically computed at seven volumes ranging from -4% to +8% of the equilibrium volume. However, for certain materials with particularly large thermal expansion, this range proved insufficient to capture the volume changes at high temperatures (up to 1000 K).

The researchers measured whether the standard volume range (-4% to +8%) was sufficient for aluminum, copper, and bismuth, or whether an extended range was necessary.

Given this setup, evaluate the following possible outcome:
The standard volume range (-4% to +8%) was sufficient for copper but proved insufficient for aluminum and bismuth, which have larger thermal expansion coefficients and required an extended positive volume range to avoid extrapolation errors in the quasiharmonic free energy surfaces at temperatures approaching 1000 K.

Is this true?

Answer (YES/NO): NO